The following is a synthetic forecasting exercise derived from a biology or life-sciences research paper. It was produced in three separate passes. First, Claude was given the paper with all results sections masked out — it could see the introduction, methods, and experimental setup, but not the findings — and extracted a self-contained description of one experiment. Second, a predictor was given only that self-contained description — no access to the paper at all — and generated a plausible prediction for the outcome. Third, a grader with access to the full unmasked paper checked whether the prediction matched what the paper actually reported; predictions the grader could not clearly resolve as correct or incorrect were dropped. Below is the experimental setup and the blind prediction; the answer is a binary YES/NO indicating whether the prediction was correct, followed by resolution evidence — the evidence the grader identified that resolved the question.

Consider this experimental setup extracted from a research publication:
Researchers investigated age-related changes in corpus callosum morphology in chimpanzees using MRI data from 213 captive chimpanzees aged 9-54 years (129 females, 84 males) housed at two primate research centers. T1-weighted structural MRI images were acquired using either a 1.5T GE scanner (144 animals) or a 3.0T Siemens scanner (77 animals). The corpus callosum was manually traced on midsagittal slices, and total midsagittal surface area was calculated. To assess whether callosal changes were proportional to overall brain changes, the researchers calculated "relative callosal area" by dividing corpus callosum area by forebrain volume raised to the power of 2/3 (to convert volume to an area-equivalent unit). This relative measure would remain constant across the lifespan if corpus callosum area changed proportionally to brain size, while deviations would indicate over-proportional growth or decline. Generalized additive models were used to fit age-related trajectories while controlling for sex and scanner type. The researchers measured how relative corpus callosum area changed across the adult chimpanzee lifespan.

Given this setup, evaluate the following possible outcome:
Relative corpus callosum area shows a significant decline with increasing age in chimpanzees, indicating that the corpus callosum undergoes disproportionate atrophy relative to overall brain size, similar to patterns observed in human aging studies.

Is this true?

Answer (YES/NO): NO